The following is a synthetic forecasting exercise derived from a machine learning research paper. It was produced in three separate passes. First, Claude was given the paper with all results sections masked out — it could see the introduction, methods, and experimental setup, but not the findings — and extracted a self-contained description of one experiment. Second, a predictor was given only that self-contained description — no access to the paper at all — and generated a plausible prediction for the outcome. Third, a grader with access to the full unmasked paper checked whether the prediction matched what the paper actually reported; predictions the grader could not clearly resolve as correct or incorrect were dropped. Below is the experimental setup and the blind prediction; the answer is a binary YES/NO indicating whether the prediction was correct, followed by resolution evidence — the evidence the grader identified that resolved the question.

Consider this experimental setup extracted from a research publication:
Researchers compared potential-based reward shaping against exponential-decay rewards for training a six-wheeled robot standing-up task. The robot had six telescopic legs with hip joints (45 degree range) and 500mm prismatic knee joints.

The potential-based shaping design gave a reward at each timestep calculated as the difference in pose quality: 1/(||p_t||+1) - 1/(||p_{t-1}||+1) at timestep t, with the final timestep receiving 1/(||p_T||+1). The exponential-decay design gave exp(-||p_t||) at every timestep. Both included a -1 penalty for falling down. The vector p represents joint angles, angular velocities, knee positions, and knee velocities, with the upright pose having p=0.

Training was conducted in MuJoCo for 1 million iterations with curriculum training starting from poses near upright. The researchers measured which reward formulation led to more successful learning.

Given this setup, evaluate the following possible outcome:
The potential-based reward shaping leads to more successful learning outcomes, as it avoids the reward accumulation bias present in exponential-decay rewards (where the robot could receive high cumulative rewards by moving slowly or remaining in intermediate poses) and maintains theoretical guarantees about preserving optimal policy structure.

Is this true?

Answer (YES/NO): YES